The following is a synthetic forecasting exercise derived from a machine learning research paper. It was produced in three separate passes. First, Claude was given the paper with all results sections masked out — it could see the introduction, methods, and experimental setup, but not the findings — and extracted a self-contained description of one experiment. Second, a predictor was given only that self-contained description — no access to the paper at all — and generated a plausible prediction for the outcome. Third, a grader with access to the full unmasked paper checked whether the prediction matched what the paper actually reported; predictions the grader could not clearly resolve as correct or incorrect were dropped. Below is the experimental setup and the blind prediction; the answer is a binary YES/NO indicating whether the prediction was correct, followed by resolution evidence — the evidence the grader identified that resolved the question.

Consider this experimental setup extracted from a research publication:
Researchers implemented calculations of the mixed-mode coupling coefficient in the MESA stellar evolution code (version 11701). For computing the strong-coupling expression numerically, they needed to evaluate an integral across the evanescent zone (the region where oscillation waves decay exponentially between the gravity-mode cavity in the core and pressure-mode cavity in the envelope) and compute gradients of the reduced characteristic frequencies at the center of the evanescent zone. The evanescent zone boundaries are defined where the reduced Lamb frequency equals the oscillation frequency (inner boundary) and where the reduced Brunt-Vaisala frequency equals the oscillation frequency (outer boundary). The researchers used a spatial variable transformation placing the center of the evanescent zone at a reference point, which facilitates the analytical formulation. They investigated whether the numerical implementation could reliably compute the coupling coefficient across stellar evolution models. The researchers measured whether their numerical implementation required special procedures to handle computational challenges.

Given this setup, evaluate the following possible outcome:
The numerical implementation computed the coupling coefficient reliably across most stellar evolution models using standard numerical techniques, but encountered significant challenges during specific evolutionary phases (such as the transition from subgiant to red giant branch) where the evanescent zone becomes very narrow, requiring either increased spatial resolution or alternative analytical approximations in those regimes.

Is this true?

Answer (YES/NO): YES